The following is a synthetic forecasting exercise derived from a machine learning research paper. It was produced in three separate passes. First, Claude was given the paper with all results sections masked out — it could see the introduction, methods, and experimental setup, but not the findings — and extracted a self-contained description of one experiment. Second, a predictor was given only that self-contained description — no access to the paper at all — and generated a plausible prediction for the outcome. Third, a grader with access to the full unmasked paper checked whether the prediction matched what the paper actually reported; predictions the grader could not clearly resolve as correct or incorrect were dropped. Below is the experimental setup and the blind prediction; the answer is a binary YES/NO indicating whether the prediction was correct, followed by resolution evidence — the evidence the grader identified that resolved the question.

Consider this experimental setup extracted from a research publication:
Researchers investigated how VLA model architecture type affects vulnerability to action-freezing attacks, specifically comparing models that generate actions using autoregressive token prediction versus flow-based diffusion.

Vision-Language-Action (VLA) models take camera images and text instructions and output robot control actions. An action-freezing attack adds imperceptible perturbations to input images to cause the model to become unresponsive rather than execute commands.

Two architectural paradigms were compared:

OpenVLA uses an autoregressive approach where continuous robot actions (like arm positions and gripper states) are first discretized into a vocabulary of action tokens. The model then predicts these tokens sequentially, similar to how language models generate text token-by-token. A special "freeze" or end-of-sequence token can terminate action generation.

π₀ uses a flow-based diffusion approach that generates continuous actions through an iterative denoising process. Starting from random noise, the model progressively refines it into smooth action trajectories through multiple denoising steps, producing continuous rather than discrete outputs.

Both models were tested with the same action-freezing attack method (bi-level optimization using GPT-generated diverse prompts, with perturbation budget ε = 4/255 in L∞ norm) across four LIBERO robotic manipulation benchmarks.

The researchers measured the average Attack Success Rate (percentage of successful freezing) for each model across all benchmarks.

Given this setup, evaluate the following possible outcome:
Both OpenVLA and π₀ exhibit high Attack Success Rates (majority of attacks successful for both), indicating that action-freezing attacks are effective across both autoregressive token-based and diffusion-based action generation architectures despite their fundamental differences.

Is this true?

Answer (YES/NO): NO